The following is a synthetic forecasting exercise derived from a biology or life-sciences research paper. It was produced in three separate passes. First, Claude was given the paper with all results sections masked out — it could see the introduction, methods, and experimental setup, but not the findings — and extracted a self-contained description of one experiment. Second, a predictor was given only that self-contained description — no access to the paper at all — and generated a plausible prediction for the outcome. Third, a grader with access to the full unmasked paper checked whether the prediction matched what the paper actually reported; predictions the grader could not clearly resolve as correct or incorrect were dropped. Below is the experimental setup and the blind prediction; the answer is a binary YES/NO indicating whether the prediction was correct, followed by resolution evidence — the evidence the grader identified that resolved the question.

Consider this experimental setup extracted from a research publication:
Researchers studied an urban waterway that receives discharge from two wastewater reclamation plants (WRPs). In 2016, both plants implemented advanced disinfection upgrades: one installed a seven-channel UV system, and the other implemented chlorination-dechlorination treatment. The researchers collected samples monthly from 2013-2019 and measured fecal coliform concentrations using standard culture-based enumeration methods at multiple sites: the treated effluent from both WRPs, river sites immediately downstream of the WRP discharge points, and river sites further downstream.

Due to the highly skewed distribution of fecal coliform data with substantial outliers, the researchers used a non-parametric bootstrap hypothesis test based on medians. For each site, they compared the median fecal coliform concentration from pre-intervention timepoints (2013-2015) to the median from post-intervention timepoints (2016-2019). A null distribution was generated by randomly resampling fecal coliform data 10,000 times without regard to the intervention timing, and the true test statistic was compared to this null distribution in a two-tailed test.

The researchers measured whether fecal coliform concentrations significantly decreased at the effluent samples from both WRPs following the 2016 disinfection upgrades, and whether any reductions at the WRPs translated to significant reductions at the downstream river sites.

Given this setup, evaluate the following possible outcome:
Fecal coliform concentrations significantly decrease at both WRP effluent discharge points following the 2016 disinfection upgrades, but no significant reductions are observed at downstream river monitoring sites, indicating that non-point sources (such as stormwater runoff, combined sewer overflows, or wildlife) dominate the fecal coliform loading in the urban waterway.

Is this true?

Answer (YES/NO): NO